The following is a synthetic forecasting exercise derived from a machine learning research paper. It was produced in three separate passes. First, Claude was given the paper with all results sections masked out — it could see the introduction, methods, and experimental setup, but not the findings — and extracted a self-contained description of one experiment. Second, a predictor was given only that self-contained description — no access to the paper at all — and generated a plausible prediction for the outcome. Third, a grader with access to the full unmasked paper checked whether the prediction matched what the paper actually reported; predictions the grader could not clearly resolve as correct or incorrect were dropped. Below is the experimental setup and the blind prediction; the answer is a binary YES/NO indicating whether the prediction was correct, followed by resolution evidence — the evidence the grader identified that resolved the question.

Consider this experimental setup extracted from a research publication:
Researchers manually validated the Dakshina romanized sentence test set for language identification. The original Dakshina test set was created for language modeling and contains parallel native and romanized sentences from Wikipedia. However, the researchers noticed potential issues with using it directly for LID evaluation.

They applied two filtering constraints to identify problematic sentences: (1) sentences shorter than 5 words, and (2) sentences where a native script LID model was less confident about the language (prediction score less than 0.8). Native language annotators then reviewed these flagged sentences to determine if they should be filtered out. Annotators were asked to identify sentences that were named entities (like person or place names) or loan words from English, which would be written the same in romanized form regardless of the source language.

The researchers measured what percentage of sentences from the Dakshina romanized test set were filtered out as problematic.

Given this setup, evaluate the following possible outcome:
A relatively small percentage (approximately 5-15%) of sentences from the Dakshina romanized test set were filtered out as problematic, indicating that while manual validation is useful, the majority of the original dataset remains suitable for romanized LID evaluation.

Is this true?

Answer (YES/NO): YES